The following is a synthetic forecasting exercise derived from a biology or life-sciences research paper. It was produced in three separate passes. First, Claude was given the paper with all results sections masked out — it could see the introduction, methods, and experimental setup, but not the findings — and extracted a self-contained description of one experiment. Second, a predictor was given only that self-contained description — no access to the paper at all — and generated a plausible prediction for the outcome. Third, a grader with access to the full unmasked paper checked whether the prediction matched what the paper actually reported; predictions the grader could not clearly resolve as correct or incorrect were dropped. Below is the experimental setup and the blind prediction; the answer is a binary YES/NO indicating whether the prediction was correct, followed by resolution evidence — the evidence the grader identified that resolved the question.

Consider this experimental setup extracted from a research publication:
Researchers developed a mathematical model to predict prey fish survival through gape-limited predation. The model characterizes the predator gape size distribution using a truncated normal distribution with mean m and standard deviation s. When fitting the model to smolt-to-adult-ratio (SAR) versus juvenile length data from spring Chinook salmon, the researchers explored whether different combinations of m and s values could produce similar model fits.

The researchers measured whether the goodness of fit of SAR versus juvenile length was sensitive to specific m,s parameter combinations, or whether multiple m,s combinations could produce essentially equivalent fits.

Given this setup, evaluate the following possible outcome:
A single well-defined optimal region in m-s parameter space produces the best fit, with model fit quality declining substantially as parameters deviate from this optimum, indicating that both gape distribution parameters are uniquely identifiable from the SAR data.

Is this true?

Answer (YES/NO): NO